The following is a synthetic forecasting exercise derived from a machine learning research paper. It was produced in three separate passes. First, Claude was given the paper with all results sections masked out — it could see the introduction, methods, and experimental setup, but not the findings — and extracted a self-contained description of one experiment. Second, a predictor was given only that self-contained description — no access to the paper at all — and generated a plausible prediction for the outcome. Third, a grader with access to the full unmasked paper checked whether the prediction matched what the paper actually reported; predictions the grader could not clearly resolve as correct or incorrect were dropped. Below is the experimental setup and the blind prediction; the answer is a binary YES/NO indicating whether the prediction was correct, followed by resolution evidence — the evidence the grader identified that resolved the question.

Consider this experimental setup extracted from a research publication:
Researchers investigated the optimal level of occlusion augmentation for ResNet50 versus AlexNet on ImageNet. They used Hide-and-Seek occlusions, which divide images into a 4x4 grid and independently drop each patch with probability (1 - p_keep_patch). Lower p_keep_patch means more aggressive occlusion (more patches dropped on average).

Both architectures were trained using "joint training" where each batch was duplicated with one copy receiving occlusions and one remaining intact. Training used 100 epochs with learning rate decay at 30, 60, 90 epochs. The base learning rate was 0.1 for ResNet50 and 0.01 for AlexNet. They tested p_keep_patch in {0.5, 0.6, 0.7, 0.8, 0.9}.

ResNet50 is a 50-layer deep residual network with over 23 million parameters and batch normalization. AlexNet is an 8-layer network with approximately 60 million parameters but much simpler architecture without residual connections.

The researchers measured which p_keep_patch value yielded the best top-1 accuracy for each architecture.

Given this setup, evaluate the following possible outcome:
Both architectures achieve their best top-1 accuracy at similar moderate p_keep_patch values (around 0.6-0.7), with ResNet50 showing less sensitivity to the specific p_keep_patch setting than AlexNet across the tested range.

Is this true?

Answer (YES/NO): NO